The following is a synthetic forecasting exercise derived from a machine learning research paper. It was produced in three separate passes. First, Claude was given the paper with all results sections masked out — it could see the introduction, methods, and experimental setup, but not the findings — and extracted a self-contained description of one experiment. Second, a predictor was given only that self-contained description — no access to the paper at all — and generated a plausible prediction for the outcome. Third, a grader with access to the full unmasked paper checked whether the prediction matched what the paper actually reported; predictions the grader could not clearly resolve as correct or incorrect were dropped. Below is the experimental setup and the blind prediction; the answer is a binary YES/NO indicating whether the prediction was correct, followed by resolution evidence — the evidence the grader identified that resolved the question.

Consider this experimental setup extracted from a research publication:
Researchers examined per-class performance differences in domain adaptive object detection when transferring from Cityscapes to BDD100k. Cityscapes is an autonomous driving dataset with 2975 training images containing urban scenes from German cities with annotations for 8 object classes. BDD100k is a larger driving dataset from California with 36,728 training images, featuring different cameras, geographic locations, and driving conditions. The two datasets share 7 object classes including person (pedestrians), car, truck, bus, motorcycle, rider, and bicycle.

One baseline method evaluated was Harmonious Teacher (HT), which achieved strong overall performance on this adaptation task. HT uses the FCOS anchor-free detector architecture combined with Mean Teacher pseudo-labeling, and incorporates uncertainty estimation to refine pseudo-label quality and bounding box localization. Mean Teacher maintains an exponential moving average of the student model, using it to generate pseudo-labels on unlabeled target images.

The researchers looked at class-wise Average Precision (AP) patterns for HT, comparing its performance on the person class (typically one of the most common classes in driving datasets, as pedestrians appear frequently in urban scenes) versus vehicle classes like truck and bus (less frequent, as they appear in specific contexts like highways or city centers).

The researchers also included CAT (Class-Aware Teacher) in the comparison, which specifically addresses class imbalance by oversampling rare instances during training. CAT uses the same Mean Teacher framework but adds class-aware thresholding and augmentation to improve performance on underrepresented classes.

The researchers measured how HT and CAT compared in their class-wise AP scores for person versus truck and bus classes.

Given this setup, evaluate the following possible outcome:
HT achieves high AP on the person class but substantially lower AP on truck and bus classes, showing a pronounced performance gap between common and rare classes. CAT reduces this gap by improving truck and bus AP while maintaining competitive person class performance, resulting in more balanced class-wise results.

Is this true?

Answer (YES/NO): NO